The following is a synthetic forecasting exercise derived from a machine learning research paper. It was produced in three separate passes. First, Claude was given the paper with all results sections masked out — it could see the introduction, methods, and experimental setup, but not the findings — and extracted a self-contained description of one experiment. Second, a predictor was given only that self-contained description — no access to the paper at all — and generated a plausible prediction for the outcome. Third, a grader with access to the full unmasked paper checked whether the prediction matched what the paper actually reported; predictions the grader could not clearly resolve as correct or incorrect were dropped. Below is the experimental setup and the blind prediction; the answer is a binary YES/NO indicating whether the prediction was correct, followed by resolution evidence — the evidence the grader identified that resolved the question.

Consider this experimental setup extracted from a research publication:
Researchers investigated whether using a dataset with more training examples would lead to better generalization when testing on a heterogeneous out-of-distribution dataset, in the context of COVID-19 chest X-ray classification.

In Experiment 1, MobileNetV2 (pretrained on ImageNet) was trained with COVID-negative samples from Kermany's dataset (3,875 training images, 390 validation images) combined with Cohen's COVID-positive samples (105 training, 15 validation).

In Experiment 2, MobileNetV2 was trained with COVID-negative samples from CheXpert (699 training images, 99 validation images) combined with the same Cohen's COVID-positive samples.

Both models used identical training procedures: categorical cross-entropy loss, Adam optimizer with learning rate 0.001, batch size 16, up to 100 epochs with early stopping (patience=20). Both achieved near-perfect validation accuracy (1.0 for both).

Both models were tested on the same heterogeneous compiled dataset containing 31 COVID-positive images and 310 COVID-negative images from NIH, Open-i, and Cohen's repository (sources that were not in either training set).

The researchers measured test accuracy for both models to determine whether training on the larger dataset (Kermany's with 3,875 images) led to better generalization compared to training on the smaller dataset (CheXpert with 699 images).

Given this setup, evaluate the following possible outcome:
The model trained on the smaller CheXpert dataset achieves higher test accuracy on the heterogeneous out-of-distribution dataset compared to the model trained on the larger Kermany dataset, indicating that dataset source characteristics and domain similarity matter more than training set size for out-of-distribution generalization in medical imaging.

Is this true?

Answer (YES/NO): NO